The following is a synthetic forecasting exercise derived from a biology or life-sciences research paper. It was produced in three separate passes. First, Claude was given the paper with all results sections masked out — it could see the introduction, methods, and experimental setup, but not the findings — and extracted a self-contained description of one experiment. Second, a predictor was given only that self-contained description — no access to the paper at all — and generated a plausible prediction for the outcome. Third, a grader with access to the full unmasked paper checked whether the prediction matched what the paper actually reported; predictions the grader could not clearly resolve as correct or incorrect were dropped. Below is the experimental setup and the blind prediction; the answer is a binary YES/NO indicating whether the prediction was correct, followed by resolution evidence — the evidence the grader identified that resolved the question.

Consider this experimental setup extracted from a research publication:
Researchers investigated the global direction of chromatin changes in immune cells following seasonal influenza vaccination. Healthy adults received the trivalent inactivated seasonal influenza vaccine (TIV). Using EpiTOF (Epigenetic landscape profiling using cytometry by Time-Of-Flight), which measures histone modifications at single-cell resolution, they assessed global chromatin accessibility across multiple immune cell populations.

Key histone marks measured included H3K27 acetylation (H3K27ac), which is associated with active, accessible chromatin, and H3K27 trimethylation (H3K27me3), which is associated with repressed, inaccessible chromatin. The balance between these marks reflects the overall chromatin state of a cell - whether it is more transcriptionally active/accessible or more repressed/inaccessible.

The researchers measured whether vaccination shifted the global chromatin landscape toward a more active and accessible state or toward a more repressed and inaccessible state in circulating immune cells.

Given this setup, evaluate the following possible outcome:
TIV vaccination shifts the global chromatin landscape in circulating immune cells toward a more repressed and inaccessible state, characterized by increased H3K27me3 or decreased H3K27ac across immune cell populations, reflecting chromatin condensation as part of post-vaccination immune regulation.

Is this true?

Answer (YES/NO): YES